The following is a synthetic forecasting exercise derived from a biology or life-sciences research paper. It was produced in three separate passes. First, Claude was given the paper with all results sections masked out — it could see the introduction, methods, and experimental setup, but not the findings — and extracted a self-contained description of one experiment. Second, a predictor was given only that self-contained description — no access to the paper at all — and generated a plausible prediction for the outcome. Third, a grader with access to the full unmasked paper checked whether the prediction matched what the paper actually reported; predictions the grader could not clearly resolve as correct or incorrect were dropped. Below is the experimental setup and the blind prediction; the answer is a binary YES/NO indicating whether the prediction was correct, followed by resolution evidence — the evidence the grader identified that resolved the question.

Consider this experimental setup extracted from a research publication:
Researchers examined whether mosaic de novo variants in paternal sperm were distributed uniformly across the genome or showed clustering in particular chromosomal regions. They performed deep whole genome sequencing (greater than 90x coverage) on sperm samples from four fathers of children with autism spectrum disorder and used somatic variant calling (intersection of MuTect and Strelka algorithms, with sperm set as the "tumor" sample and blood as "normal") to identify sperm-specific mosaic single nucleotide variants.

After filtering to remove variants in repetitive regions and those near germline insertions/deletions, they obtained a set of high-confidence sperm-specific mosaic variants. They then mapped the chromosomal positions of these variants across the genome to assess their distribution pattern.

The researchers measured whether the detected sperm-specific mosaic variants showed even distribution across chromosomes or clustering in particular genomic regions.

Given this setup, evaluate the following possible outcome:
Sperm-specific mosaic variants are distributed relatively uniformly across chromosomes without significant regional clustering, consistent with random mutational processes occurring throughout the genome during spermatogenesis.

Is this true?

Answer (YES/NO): YES